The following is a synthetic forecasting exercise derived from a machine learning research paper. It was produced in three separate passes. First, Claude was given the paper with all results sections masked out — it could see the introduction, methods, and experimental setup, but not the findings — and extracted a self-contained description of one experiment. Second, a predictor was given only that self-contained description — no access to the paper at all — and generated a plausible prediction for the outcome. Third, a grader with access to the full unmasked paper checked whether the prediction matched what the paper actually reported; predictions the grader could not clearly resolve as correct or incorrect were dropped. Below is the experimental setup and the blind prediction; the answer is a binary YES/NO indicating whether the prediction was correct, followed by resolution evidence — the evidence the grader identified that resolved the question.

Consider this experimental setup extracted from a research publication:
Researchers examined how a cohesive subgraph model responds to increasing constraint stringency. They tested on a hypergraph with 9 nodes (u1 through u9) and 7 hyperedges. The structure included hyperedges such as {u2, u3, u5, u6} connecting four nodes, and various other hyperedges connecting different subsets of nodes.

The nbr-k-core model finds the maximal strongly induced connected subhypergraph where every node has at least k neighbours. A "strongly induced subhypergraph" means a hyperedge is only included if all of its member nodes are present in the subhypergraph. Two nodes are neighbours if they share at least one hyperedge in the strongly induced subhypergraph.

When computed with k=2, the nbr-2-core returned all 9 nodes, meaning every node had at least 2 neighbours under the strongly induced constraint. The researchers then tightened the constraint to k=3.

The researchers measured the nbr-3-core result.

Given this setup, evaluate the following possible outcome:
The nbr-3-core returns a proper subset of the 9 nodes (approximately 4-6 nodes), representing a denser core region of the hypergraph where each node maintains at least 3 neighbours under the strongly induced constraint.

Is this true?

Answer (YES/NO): YES